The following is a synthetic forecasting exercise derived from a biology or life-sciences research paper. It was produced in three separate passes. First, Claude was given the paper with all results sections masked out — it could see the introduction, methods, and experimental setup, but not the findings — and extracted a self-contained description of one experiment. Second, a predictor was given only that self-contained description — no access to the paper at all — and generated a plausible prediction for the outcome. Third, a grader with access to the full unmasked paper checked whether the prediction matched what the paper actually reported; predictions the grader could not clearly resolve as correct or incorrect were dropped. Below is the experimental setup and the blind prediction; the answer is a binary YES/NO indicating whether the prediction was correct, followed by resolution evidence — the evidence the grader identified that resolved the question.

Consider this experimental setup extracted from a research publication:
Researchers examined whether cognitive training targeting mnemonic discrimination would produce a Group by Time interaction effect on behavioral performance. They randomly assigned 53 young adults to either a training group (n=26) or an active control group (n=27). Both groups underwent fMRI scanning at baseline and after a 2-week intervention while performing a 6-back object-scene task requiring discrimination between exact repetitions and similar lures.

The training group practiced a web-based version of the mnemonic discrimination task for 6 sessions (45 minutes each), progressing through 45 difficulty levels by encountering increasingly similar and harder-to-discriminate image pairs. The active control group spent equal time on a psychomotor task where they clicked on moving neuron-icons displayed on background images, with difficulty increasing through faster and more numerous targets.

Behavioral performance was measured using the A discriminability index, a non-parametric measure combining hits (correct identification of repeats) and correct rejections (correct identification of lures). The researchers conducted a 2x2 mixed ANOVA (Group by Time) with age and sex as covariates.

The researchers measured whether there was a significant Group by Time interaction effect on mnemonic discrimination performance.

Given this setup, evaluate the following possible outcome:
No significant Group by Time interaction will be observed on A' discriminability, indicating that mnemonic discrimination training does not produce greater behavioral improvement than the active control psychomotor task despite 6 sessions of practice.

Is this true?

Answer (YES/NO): NO